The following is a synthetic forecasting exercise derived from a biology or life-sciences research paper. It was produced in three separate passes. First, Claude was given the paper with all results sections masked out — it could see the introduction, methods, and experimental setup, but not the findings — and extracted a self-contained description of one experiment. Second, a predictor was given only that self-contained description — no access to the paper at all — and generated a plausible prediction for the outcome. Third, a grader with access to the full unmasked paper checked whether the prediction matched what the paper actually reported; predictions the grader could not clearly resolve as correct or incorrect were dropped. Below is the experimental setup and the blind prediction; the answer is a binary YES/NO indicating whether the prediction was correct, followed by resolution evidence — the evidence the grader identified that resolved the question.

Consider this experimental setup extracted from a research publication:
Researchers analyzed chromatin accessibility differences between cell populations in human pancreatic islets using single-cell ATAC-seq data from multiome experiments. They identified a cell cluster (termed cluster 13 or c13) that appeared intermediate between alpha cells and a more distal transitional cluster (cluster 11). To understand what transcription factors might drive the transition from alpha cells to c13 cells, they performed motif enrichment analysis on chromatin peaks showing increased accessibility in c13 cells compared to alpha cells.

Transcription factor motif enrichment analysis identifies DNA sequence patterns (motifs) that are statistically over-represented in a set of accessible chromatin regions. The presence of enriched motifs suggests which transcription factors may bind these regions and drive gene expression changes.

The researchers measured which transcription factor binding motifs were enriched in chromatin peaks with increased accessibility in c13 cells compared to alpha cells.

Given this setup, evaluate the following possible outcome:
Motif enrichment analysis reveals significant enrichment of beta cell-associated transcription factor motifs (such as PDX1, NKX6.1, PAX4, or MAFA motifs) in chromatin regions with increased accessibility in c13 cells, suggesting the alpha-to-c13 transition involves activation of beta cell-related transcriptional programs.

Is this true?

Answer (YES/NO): NO